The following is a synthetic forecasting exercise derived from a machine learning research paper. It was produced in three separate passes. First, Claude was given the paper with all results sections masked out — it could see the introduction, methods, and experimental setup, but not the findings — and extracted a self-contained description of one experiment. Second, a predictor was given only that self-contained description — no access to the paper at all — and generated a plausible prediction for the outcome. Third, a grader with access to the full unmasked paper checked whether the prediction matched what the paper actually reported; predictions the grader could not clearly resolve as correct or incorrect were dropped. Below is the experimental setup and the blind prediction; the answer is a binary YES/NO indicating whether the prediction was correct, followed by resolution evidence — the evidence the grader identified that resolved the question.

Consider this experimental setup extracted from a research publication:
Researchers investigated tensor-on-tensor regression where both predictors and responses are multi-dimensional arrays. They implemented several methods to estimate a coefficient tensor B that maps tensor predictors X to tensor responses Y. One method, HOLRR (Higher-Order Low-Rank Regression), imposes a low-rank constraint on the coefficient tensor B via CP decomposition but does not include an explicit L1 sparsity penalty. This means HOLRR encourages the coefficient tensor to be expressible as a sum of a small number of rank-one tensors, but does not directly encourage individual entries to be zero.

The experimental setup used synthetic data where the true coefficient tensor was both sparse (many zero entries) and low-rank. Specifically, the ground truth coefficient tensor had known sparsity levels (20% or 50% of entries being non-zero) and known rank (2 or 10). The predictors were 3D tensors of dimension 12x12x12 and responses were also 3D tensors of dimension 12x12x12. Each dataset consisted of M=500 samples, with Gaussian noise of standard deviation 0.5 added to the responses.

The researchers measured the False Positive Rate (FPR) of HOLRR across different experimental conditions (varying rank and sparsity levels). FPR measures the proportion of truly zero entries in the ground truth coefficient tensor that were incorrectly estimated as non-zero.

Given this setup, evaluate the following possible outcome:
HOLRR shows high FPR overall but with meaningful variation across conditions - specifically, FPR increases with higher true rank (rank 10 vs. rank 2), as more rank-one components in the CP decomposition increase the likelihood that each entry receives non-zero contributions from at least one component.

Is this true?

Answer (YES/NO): NO